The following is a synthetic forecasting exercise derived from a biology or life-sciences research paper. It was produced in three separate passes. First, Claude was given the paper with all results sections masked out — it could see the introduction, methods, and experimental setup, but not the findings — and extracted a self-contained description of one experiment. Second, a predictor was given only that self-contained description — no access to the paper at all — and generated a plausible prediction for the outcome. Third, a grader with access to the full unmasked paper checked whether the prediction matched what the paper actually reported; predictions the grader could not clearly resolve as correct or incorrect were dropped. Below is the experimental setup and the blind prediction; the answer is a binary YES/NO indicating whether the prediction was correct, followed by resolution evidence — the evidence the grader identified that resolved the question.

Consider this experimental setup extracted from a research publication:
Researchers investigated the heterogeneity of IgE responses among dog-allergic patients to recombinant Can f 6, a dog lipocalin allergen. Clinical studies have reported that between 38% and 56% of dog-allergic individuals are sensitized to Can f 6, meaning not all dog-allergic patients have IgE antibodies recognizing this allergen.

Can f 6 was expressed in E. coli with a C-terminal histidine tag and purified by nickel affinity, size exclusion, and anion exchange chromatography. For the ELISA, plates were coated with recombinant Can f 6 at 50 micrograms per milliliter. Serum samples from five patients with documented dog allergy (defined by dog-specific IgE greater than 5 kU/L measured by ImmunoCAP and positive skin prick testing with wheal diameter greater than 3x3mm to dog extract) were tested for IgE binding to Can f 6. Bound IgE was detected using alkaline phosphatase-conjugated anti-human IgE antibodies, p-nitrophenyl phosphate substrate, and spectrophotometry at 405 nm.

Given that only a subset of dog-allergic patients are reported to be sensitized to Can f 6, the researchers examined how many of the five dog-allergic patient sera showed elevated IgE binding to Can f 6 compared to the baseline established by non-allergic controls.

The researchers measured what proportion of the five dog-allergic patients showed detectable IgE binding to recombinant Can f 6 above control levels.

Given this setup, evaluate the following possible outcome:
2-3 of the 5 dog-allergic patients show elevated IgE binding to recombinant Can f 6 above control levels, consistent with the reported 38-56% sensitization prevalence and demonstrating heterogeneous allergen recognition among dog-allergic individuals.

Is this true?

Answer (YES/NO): YES